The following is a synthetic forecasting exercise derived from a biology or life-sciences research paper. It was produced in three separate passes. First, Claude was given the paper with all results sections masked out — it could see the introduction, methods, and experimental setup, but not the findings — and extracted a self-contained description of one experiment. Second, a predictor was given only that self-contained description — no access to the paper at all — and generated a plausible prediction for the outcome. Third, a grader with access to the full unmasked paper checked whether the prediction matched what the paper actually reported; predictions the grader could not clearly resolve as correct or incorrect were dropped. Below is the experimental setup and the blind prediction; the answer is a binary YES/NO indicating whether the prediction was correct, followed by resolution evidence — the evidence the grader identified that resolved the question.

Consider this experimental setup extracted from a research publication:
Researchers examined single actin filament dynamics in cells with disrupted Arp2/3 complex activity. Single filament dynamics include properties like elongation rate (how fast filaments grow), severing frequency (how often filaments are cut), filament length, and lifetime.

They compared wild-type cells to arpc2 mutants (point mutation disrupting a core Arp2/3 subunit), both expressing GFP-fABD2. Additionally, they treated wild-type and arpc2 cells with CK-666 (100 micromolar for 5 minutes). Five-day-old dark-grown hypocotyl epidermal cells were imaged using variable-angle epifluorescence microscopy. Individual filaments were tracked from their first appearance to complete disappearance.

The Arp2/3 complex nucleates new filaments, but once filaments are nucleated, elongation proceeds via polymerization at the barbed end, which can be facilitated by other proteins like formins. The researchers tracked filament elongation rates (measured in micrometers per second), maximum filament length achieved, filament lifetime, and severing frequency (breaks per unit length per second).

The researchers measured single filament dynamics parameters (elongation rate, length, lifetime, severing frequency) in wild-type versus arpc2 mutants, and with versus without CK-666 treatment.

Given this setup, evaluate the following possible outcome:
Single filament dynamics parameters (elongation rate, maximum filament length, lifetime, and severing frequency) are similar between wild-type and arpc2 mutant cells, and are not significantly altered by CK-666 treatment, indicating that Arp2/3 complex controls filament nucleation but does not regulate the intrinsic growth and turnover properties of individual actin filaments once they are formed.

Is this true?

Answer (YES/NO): NO